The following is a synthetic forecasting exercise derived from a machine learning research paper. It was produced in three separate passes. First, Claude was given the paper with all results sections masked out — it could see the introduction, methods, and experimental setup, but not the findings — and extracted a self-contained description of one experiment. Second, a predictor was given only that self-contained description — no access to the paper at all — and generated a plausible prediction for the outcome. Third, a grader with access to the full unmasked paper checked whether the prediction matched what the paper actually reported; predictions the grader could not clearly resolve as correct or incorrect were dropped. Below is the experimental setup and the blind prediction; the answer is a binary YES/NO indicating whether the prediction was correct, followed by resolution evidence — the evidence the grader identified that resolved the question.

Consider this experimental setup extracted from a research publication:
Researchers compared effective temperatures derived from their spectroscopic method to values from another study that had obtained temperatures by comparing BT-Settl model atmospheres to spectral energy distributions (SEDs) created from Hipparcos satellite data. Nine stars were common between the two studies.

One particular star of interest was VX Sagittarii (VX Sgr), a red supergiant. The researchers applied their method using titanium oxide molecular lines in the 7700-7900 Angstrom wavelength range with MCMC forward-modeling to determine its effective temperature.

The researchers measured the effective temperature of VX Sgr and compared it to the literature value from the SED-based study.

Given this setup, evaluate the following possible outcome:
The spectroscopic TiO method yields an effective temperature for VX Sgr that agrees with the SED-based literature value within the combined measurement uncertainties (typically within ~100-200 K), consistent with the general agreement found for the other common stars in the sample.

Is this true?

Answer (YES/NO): NO